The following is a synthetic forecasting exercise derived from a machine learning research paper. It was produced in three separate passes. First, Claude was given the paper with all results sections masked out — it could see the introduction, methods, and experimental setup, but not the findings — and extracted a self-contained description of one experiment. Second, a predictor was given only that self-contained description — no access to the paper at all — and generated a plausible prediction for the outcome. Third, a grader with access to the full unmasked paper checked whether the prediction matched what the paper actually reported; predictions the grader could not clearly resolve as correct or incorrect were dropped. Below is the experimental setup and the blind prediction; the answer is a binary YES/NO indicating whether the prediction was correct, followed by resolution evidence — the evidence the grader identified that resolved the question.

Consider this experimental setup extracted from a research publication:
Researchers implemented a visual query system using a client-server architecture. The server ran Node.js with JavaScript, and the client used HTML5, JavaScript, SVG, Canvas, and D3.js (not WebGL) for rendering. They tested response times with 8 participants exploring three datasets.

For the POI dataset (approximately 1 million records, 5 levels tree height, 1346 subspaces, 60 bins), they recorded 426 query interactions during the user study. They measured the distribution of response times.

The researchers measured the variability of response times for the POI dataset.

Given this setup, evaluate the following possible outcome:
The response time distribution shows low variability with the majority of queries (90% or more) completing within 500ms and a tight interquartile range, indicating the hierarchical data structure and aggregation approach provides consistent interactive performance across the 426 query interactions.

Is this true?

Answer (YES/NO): YES